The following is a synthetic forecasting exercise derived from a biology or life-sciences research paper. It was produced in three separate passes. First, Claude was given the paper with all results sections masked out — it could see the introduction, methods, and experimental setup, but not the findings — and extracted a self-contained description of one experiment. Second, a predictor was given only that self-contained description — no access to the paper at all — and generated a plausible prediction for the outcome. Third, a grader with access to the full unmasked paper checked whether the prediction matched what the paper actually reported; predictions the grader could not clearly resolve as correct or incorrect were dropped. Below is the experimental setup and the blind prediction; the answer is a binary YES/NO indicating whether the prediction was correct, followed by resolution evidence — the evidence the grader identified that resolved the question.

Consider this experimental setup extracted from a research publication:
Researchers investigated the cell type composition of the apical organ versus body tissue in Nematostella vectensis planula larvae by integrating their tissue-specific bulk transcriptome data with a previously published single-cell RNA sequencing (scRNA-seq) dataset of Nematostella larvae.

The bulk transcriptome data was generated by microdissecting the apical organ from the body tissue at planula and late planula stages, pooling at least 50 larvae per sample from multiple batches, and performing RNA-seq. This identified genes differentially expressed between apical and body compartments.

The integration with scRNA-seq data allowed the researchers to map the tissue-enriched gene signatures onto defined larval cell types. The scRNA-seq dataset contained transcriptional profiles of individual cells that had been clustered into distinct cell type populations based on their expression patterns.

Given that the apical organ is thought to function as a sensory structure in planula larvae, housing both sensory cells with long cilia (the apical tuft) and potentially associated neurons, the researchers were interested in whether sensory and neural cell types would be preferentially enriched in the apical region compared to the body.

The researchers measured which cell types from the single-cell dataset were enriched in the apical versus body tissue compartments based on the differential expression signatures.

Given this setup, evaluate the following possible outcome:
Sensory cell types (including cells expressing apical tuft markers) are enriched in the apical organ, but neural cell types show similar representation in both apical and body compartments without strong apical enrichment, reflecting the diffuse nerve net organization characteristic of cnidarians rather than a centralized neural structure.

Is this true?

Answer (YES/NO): NO